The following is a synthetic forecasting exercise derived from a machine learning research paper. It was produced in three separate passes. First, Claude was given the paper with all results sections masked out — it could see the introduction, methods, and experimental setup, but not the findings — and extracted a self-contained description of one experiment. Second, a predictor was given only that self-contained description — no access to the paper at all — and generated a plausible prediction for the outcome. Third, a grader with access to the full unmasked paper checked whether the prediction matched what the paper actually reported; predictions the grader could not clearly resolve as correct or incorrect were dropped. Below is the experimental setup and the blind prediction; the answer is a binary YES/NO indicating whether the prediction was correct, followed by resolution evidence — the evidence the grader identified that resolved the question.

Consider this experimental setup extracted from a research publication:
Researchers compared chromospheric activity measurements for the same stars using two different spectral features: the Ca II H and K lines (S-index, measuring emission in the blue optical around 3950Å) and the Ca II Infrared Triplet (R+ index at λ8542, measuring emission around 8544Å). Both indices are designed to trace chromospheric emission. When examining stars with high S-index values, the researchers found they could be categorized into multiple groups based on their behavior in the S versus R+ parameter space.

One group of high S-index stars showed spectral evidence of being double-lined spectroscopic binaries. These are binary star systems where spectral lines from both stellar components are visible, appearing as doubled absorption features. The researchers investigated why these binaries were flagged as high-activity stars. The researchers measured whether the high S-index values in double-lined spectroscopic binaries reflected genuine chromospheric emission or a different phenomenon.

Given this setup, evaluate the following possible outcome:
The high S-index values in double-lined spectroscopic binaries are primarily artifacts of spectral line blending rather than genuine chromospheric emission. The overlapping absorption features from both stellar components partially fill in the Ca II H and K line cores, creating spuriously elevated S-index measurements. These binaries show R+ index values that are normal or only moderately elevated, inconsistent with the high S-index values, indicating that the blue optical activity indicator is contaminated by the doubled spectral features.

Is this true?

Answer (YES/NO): NO